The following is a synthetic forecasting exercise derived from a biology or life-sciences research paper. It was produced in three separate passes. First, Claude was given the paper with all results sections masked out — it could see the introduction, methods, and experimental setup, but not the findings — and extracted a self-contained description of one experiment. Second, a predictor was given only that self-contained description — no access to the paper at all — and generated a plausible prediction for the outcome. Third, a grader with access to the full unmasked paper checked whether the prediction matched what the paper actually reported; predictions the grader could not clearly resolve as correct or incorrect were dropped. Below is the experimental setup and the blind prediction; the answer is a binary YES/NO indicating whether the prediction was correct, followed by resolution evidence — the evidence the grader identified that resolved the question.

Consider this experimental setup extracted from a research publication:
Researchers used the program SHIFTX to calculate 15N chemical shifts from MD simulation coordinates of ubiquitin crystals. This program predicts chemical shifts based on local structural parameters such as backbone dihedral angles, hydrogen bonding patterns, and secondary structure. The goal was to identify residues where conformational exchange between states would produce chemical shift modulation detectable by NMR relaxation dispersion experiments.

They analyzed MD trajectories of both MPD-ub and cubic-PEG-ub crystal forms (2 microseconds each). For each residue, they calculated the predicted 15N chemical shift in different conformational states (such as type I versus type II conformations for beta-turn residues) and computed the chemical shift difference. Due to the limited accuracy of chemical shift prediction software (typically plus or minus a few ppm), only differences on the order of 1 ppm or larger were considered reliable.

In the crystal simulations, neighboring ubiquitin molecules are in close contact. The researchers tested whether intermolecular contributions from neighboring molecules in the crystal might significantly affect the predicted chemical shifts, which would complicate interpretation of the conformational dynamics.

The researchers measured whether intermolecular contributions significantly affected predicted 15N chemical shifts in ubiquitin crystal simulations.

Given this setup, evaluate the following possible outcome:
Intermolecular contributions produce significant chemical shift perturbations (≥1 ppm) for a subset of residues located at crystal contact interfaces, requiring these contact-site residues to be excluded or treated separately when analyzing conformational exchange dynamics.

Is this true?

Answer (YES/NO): NO